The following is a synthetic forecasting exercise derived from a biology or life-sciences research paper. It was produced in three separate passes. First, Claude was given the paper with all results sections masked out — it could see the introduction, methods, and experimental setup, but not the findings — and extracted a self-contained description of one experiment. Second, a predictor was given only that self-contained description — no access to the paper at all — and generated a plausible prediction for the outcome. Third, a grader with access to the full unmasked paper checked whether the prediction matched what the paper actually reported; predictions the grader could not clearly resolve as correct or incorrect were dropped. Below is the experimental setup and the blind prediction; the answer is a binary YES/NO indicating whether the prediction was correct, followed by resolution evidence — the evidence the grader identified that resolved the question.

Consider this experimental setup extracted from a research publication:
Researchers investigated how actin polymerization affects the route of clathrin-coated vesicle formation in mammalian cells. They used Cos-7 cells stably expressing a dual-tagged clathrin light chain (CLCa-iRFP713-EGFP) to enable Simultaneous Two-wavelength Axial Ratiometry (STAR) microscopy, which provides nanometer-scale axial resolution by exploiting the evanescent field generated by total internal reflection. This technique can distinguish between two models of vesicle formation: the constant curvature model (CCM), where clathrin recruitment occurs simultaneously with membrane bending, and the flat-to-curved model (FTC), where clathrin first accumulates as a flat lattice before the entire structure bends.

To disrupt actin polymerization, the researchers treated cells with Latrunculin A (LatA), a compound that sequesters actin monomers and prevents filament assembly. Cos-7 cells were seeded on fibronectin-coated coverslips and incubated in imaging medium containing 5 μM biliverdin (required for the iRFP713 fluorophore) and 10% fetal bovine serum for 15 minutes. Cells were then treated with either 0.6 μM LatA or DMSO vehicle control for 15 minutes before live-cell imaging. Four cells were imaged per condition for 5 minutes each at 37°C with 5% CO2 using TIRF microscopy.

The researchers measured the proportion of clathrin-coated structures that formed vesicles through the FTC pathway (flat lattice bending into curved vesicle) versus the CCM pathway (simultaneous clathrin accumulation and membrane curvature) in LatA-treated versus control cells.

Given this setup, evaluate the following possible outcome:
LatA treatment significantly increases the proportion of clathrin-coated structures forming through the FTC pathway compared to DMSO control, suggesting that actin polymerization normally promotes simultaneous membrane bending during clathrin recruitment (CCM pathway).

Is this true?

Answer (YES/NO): NO